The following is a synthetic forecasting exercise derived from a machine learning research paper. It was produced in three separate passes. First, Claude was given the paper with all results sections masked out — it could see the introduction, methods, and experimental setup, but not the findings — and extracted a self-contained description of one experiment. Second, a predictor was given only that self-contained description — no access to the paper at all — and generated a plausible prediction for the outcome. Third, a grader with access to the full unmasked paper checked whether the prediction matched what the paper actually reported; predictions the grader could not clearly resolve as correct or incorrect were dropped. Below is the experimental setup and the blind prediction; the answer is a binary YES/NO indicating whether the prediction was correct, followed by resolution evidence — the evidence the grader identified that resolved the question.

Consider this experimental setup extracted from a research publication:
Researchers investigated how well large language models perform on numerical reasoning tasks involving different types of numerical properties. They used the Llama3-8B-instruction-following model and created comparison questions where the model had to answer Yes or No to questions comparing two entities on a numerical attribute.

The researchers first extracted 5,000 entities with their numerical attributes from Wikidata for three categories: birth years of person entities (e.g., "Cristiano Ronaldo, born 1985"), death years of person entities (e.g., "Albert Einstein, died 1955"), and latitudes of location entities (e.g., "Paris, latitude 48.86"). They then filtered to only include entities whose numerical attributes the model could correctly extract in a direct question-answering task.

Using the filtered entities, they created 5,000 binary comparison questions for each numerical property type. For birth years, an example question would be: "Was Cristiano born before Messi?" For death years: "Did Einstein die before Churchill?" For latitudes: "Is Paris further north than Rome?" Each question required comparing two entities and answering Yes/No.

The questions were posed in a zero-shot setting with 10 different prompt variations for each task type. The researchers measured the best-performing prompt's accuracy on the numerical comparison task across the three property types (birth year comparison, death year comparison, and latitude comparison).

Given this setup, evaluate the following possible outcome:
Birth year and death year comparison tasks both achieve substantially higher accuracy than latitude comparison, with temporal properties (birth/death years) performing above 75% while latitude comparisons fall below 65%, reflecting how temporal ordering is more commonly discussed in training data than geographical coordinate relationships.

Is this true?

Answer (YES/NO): NO